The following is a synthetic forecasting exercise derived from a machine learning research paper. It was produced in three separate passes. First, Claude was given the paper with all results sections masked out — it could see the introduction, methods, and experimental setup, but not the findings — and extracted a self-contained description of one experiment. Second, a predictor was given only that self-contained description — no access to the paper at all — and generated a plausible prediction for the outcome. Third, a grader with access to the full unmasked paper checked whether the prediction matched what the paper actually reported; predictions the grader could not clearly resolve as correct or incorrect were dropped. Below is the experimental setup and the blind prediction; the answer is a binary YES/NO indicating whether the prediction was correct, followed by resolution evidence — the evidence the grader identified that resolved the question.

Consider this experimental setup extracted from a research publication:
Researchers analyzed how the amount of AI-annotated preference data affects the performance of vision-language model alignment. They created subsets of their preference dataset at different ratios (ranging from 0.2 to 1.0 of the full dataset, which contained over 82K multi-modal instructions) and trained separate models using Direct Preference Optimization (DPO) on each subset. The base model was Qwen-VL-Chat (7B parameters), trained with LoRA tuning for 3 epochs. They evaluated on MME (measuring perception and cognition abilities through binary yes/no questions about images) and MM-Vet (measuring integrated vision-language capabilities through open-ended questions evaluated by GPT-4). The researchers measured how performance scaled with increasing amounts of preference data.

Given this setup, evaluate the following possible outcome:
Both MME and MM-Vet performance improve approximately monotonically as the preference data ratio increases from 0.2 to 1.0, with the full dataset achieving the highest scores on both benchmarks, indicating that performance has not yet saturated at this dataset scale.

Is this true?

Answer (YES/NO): YES